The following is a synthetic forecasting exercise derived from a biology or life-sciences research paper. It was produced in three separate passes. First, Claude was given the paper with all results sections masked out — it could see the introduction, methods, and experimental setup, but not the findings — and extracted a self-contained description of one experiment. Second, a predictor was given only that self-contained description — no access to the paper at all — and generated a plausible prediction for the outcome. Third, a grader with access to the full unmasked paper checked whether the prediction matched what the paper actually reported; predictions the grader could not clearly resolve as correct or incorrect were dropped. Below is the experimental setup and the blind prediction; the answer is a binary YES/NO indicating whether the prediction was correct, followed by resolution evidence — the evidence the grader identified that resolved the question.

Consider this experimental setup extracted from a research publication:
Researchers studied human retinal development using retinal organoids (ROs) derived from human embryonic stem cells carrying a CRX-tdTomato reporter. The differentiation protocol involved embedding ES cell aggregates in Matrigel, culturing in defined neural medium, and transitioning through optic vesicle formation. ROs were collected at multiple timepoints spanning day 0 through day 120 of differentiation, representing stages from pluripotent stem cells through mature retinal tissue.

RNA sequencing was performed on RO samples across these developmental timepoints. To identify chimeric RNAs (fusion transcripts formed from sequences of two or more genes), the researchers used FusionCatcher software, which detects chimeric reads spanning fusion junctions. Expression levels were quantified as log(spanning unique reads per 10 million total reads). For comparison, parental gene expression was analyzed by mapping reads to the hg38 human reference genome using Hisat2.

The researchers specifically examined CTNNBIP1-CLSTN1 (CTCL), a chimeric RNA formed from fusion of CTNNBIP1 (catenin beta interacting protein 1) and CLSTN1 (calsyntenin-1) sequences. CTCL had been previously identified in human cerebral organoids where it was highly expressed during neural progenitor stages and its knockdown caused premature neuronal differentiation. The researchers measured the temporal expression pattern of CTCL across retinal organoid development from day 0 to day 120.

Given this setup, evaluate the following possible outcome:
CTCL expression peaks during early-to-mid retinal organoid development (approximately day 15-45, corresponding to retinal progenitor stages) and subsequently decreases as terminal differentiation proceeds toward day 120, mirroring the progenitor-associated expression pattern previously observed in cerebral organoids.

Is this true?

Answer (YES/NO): NO